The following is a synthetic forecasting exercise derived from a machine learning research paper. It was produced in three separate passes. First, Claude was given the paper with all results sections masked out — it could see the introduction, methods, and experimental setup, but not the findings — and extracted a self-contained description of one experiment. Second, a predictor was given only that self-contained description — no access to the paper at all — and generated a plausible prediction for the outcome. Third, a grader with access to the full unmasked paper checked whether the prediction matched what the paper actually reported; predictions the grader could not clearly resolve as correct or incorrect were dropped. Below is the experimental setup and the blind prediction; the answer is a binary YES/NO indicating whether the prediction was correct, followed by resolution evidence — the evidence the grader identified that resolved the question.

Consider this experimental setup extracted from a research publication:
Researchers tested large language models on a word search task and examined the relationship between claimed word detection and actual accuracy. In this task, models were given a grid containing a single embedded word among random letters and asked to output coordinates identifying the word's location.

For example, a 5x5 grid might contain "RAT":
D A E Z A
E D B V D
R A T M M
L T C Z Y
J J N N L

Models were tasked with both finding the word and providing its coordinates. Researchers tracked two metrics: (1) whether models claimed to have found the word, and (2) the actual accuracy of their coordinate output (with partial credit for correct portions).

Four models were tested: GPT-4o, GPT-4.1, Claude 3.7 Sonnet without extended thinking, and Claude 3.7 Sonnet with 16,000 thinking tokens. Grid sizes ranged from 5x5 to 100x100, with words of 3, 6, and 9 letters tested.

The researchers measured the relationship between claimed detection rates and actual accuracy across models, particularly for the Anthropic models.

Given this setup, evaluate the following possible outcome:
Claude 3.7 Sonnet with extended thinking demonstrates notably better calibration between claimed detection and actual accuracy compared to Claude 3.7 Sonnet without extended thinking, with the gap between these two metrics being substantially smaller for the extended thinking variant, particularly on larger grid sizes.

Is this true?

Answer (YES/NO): NO